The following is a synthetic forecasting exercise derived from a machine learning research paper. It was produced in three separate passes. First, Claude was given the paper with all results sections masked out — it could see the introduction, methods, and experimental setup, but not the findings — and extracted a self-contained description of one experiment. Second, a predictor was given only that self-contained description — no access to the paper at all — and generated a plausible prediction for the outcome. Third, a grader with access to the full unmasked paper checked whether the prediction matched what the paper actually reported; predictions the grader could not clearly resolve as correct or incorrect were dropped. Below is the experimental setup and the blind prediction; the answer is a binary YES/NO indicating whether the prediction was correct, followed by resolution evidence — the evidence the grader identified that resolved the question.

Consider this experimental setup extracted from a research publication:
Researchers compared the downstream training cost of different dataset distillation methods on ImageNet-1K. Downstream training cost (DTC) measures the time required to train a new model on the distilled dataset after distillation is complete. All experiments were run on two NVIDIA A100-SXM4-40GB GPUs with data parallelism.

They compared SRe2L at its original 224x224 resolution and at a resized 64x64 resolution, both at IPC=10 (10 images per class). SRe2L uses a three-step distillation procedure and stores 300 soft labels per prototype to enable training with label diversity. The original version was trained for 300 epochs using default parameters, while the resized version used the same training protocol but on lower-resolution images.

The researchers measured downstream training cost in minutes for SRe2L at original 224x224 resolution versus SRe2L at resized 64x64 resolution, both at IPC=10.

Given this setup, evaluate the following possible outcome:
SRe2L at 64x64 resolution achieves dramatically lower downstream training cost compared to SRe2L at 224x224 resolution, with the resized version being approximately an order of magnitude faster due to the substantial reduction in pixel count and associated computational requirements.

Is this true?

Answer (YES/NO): NO